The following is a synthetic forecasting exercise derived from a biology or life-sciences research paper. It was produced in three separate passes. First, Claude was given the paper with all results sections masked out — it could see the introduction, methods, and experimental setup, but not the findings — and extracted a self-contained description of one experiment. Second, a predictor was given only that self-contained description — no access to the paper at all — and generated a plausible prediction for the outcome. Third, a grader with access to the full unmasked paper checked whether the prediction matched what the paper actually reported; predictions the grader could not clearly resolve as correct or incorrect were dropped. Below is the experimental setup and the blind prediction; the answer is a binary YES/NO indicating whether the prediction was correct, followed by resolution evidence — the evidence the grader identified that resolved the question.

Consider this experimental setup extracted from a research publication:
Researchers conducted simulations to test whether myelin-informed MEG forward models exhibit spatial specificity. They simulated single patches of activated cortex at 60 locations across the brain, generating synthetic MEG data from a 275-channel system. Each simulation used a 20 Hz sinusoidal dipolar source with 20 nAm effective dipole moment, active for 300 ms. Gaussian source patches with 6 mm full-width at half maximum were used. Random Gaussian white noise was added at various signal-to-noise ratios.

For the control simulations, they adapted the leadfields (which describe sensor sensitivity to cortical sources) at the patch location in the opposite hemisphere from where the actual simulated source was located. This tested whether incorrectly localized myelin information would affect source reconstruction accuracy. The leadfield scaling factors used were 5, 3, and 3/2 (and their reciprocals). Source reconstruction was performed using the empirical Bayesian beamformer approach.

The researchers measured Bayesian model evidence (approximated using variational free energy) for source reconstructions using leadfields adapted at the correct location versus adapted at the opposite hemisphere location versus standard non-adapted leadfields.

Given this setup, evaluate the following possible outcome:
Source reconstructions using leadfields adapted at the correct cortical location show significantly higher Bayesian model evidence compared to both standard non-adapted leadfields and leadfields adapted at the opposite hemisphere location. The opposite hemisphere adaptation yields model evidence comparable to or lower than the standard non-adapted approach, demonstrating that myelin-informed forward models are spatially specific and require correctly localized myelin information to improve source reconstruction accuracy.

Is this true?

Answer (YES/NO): YES